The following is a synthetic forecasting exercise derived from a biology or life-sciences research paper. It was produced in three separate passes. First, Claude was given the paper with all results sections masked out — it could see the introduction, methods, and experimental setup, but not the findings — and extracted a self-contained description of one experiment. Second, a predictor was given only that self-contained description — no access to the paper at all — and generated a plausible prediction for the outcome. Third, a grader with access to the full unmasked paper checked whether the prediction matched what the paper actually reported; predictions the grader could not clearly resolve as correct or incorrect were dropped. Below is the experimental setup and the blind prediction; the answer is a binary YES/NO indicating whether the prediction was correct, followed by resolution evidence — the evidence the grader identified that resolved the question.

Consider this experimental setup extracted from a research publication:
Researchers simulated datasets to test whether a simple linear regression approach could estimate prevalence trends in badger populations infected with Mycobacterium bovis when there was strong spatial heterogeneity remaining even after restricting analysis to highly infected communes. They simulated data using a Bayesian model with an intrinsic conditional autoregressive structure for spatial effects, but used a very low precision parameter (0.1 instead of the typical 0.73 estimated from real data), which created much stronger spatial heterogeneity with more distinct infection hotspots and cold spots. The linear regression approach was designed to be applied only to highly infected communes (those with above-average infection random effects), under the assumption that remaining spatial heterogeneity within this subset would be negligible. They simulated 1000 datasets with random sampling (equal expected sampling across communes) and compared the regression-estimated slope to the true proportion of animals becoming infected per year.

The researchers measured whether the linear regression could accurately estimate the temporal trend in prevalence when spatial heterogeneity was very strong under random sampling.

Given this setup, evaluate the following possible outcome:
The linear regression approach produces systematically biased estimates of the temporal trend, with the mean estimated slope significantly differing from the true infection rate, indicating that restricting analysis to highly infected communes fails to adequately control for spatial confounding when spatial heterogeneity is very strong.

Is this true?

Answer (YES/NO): NO